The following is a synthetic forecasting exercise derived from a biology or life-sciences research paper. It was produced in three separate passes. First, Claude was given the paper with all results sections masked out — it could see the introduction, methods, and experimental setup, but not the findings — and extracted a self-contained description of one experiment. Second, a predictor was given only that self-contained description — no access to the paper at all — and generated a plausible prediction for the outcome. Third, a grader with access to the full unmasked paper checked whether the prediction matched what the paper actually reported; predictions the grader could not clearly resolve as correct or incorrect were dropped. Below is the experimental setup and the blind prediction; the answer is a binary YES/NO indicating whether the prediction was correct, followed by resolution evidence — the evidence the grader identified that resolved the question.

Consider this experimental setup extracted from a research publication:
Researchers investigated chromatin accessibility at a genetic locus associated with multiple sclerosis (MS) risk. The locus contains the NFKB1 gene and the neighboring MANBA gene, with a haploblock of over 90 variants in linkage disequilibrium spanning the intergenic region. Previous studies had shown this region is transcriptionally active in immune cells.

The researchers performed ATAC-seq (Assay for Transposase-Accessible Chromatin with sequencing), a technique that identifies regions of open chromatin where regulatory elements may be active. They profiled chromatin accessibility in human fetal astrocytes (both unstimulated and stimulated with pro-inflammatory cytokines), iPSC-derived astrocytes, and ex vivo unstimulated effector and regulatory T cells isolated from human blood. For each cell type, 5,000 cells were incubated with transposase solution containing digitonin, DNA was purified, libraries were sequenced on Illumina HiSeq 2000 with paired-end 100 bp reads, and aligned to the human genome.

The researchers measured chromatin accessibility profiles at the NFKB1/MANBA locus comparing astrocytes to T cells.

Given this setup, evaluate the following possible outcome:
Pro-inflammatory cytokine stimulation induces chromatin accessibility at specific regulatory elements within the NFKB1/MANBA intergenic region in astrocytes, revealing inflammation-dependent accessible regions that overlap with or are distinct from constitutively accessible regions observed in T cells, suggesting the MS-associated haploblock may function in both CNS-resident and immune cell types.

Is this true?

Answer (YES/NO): NO